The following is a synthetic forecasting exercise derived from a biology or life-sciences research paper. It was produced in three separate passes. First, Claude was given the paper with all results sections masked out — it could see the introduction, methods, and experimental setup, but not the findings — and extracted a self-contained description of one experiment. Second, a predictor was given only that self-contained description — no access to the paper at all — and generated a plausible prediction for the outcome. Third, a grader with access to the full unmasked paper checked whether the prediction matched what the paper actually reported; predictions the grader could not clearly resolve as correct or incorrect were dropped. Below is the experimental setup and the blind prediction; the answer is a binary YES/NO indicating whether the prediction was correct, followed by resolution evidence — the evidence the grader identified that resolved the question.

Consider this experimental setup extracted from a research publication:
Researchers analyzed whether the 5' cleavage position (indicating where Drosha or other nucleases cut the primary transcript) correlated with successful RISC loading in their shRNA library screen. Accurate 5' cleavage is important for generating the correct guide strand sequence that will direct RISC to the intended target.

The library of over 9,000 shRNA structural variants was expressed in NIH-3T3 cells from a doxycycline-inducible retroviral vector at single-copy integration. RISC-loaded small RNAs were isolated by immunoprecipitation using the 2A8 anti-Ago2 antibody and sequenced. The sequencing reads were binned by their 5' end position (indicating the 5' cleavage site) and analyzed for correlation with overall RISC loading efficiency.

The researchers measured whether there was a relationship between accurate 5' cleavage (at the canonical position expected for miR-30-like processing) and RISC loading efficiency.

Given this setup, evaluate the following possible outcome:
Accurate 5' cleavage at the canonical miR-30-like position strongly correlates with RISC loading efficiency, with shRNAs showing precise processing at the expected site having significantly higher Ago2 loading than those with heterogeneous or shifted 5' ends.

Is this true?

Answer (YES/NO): NO